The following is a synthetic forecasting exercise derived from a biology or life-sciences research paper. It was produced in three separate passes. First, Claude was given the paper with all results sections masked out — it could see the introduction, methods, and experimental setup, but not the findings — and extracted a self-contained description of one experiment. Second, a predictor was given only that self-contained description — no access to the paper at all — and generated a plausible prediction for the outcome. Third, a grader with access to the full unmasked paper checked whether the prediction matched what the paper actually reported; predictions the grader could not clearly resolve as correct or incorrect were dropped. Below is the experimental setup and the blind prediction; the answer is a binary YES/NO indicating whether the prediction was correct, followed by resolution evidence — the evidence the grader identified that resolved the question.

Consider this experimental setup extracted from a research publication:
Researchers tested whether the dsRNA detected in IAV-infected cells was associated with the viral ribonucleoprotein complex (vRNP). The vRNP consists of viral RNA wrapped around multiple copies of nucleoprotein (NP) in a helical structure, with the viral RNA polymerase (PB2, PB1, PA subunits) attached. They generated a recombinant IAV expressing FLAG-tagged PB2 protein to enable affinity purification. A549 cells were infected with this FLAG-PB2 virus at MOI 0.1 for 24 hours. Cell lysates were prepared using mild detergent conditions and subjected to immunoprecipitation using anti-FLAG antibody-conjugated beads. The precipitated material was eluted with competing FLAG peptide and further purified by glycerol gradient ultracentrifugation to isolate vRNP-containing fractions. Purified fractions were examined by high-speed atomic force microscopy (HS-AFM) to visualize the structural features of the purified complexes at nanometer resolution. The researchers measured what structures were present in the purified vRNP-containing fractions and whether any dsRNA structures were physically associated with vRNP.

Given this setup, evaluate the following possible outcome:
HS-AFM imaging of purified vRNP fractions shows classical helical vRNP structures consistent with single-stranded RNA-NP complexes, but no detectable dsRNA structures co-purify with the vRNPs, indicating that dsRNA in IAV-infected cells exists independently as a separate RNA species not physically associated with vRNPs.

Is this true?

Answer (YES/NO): NO